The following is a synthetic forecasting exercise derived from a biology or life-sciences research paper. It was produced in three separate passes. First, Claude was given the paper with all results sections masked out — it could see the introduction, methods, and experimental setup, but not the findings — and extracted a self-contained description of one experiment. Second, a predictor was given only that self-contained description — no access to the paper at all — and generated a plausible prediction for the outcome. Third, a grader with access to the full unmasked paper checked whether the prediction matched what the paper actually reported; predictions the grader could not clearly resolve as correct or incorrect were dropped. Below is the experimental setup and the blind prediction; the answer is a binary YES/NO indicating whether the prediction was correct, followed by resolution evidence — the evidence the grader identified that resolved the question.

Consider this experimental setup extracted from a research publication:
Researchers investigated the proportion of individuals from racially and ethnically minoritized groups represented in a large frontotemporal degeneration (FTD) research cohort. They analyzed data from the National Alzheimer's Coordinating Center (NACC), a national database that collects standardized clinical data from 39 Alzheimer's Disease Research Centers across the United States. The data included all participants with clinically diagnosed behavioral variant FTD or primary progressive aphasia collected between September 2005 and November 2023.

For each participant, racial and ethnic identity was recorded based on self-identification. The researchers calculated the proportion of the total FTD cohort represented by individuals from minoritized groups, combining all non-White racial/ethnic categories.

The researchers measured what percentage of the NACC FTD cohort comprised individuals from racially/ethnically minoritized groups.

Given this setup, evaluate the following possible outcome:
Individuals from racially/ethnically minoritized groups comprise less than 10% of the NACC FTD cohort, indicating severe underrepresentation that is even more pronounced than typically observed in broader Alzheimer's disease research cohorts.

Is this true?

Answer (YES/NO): NO